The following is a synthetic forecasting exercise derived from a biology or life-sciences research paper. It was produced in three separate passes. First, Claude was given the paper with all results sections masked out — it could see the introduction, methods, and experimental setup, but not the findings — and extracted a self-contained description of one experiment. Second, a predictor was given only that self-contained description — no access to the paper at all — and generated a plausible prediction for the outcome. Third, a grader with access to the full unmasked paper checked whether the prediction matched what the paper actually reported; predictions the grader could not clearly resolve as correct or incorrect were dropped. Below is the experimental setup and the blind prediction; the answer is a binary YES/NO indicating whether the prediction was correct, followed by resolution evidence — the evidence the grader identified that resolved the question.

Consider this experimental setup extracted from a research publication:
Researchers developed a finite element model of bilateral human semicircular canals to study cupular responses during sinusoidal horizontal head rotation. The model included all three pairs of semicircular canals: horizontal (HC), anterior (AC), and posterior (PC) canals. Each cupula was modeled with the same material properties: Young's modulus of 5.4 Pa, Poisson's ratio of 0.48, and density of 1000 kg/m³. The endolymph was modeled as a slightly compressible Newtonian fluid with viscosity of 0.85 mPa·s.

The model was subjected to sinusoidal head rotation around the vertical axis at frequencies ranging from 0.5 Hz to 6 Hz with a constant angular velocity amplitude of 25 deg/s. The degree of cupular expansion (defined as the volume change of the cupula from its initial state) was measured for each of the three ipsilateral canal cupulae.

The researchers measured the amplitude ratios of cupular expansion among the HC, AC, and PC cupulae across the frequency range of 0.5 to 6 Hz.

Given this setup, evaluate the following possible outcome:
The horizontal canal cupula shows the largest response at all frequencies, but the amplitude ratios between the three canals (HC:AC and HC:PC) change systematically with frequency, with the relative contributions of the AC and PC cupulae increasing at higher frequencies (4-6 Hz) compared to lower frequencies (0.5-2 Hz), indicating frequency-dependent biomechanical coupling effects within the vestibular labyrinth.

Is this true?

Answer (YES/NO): NO